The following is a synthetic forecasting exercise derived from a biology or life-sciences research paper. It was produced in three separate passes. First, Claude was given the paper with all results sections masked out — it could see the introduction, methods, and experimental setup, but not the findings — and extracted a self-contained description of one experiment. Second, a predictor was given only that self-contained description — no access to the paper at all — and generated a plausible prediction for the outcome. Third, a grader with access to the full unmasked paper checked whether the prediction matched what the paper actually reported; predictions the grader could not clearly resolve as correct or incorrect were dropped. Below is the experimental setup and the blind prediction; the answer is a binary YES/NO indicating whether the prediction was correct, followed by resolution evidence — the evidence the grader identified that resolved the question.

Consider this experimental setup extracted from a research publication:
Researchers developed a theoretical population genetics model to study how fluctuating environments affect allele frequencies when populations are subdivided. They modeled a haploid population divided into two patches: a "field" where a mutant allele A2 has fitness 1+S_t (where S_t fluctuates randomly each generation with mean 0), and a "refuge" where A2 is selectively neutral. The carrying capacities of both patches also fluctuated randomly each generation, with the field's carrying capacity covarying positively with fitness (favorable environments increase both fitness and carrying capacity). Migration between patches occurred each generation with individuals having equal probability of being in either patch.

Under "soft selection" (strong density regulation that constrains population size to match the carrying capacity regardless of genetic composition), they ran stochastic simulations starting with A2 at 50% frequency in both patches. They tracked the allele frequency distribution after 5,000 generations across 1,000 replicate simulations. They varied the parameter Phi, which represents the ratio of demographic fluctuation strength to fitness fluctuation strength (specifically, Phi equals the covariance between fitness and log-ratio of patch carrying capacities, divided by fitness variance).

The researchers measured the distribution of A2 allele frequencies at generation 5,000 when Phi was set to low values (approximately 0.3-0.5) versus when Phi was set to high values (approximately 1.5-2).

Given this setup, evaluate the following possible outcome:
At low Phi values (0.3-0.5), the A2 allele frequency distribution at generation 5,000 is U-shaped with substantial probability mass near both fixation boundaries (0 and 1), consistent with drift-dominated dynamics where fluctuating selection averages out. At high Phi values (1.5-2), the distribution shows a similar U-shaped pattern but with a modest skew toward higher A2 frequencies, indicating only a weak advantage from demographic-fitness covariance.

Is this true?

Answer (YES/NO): NO